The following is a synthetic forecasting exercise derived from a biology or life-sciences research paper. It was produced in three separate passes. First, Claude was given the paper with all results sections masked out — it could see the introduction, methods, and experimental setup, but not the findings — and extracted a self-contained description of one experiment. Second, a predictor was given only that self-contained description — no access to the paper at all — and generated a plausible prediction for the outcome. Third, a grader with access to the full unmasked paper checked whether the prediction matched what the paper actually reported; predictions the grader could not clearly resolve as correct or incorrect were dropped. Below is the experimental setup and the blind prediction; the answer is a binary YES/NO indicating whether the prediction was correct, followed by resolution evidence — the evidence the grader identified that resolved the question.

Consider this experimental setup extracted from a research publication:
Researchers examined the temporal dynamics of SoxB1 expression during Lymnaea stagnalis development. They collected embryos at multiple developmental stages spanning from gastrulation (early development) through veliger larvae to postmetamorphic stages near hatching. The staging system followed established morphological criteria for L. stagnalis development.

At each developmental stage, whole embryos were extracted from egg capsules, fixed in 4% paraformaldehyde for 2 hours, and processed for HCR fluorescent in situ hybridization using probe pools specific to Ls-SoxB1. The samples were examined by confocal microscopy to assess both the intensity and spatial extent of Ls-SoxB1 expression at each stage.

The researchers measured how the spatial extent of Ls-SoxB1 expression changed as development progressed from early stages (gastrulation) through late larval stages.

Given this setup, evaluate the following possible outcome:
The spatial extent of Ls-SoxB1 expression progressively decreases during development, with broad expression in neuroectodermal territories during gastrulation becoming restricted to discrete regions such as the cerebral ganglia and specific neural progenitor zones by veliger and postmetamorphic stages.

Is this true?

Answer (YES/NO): NO